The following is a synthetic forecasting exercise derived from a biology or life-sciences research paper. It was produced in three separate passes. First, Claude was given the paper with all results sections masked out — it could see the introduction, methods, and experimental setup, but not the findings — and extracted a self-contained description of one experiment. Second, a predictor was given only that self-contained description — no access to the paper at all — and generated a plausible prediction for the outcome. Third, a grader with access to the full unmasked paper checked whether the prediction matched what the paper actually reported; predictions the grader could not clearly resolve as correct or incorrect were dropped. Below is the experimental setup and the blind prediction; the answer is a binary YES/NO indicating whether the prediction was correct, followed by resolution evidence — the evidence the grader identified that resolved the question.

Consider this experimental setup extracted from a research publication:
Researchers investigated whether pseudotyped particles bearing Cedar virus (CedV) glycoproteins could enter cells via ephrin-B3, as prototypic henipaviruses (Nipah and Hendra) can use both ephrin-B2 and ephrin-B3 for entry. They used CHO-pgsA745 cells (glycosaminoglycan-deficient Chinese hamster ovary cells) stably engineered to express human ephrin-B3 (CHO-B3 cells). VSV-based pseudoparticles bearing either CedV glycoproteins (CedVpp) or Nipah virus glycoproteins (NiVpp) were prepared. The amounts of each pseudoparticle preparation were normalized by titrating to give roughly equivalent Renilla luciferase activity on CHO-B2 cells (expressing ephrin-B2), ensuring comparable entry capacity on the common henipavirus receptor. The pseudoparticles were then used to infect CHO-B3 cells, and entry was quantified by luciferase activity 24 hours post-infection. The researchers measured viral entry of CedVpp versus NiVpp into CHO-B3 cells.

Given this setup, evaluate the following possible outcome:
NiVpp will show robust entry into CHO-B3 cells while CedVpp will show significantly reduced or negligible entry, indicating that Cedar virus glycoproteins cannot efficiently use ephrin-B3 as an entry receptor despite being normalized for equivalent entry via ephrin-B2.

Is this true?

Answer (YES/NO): YES